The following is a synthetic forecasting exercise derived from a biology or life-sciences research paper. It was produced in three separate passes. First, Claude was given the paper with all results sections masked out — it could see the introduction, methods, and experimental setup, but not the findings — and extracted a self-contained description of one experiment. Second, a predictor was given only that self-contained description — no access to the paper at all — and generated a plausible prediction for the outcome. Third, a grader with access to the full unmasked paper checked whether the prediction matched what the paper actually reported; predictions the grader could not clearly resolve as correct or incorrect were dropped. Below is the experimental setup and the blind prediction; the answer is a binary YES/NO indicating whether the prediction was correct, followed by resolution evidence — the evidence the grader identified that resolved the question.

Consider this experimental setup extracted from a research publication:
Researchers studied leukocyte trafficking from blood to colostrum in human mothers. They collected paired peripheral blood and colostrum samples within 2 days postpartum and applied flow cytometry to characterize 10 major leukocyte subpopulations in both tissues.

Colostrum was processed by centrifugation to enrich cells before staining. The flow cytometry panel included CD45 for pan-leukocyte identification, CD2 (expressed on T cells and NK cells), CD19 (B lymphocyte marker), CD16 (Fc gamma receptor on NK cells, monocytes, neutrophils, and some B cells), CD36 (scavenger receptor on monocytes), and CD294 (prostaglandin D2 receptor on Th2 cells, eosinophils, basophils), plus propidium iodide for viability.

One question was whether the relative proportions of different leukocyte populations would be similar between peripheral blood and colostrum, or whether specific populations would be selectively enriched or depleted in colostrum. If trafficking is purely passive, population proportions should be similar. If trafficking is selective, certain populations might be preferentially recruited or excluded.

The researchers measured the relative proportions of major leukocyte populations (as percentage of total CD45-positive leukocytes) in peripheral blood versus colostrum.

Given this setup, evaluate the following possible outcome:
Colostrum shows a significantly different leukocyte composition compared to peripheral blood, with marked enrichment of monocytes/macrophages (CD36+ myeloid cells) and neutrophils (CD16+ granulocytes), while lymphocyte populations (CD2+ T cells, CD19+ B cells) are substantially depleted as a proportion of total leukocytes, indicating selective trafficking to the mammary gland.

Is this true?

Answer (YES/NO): NO